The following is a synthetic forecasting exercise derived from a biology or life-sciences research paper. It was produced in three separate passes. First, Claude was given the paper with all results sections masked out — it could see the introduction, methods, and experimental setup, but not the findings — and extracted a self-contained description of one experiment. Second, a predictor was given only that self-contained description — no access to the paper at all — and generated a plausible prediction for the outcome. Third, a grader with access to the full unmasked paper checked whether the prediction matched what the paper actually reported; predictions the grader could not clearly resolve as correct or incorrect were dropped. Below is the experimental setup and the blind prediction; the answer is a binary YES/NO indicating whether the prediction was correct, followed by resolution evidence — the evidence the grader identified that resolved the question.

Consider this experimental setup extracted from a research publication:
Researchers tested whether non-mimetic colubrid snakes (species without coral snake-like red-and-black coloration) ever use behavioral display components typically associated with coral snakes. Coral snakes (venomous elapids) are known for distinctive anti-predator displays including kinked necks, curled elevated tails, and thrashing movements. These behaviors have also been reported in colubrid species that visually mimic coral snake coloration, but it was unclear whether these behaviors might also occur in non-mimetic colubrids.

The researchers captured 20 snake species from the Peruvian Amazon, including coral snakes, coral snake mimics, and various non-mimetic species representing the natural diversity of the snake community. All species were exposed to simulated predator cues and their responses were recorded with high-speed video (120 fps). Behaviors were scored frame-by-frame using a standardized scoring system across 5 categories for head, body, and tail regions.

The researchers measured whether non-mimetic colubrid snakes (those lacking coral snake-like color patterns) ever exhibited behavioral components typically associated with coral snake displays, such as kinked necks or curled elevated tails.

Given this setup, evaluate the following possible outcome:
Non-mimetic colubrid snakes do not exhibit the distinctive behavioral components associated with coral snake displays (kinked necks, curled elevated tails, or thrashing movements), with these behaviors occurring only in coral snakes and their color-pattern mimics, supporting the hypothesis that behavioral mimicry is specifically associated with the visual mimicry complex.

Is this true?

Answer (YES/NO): NO